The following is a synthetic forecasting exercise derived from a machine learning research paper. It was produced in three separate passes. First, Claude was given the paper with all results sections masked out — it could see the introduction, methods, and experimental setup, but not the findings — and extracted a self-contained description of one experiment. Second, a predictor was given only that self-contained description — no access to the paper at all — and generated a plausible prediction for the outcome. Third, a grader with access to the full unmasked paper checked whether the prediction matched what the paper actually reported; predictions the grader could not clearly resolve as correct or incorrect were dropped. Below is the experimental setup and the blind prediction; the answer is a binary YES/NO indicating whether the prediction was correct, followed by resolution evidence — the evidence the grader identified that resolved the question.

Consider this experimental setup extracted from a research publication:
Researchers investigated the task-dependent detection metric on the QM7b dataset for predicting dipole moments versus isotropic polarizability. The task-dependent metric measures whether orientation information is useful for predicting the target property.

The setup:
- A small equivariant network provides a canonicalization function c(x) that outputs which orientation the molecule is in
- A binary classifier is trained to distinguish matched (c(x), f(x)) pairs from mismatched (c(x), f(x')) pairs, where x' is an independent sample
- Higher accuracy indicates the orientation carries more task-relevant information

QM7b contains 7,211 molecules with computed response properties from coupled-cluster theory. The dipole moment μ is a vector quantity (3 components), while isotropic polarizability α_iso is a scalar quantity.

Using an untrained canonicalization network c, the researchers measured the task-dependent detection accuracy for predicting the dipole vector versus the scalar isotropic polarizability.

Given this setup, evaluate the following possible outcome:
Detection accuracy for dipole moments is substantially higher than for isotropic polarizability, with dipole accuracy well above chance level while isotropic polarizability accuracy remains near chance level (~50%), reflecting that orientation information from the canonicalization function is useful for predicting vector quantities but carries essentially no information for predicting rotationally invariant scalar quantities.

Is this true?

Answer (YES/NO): YES